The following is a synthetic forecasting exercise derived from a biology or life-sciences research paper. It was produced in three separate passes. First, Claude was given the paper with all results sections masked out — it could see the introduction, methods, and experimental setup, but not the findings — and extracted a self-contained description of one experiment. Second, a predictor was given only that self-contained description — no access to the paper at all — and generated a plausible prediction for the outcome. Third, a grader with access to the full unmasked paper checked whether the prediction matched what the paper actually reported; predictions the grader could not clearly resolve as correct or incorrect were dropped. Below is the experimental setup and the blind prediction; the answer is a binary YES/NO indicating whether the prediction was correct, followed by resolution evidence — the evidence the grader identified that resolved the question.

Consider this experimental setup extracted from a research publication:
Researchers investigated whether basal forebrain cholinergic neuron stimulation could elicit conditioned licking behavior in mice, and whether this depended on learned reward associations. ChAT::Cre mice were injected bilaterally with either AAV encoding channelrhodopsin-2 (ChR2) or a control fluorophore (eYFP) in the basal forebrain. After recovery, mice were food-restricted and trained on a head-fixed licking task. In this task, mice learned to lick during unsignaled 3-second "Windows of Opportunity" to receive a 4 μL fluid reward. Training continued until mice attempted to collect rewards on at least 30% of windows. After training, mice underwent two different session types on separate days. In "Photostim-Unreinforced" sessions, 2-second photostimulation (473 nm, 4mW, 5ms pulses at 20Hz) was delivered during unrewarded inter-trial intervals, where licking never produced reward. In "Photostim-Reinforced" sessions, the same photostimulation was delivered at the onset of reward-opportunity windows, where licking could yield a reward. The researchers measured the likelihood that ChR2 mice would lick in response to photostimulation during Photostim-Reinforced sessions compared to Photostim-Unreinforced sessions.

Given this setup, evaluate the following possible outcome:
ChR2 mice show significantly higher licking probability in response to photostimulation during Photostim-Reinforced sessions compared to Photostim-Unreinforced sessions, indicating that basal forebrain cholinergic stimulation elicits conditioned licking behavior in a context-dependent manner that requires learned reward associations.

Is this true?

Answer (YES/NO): YES